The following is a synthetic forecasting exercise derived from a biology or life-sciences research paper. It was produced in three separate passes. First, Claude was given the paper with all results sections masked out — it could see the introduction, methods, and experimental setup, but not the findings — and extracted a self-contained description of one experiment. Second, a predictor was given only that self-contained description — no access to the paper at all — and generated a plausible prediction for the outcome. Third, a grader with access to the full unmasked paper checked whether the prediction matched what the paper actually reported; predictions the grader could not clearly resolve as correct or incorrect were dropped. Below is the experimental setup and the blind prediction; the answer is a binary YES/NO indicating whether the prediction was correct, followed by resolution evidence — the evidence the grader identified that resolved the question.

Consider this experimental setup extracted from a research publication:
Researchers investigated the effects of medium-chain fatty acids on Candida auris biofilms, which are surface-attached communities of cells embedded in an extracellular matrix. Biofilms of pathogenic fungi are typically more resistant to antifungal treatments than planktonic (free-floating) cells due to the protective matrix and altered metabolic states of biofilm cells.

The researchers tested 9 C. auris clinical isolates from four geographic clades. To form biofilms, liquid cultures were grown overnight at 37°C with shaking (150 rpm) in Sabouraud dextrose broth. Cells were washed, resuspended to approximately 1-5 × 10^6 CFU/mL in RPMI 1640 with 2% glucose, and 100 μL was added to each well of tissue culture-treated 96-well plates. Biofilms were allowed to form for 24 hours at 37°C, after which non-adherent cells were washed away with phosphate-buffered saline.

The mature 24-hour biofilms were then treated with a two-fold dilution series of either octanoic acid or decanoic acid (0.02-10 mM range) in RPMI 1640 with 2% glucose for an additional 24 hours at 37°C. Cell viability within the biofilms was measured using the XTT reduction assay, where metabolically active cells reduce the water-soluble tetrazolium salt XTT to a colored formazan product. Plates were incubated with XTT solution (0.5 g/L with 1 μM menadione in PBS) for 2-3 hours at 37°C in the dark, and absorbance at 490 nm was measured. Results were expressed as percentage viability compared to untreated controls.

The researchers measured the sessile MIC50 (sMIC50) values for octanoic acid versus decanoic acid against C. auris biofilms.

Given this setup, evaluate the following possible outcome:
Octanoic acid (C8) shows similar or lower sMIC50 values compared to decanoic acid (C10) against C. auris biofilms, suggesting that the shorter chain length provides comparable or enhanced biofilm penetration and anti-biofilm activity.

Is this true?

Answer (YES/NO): NO